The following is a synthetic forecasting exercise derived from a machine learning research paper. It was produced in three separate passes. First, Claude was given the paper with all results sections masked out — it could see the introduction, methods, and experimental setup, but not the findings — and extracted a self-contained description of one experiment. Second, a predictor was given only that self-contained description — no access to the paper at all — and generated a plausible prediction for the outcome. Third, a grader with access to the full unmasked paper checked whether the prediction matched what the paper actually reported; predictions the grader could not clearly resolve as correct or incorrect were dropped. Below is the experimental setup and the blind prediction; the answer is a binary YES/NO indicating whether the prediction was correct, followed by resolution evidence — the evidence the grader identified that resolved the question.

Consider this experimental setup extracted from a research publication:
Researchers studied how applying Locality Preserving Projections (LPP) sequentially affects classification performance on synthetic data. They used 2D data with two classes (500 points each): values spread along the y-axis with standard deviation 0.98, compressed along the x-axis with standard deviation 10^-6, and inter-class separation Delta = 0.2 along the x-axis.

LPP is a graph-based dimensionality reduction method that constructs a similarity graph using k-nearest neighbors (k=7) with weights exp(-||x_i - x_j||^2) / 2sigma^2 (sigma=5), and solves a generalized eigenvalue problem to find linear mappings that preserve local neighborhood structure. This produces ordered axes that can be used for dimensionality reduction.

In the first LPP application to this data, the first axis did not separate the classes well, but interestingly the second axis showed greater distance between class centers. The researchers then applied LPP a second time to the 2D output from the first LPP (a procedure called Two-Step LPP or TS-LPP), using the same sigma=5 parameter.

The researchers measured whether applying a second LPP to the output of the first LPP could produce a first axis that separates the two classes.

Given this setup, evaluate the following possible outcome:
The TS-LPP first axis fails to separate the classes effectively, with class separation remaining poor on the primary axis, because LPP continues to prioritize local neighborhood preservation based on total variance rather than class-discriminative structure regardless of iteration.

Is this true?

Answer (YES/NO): NO